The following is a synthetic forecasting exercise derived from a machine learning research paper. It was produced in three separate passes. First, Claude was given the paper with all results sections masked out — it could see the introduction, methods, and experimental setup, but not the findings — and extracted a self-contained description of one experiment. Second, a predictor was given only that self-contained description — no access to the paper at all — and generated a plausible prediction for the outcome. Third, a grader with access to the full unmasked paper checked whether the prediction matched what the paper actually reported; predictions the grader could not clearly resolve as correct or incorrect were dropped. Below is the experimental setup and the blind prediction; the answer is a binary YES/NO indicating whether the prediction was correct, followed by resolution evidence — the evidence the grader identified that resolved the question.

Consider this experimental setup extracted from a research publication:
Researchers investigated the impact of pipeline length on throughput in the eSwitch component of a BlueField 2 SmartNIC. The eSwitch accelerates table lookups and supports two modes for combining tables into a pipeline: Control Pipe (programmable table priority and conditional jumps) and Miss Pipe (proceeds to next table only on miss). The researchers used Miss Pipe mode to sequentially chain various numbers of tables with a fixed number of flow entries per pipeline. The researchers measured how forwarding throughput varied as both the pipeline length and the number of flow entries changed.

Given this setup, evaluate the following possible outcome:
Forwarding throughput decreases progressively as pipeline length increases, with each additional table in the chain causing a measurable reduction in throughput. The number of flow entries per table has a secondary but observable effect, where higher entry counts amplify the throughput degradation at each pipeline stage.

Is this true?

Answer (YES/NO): NO